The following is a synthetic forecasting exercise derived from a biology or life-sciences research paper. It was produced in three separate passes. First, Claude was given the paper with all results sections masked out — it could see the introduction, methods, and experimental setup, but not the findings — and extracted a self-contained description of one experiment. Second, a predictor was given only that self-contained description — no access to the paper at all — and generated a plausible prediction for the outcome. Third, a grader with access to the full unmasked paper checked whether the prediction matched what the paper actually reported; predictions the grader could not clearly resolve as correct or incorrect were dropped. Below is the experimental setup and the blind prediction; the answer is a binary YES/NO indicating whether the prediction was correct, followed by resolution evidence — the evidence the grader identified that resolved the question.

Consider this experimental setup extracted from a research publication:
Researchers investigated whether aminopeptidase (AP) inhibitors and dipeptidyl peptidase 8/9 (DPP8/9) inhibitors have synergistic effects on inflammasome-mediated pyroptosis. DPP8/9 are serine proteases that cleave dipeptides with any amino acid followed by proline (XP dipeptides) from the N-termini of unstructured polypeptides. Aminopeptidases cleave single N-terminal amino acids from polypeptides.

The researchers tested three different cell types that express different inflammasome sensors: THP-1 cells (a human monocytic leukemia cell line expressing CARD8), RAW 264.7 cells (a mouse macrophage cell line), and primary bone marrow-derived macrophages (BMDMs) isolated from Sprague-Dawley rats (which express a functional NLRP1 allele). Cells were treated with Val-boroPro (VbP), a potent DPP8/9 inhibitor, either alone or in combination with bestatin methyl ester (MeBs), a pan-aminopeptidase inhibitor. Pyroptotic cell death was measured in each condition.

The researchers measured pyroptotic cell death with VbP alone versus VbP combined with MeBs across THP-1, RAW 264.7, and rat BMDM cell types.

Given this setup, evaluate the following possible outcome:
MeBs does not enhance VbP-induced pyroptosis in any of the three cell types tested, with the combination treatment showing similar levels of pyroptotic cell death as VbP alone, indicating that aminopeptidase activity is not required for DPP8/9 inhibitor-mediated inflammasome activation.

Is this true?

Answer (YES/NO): NO